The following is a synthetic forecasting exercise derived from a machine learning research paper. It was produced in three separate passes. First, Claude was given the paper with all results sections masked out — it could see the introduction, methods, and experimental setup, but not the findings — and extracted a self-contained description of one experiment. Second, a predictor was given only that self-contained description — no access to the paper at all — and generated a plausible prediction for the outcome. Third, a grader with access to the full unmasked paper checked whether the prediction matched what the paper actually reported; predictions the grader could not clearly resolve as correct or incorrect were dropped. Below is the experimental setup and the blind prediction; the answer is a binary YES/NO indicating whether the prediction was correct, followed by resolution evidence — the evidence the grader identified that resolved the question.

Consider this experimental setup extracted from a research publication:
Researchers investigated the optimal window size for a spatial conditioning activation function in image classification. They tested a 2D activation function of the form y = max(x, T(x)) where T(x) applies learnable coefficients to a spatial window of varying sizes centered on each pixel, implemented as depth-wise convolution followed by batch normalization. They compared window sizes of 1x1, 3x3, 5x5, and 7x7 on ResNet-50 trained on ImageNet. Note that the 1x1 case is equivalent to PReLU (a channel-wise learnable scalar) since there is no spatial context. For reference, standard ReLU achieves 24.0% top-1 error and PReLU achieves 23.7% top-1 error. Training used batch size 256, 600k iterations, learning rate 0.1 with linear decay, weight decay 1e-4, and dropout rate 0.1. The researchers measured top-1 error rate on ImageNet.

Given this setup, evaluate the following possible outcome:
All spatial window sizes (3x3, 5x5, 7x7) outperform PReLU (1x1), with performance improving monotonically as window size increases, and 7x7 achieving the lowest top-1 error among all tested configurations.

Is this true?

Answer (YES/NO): NO